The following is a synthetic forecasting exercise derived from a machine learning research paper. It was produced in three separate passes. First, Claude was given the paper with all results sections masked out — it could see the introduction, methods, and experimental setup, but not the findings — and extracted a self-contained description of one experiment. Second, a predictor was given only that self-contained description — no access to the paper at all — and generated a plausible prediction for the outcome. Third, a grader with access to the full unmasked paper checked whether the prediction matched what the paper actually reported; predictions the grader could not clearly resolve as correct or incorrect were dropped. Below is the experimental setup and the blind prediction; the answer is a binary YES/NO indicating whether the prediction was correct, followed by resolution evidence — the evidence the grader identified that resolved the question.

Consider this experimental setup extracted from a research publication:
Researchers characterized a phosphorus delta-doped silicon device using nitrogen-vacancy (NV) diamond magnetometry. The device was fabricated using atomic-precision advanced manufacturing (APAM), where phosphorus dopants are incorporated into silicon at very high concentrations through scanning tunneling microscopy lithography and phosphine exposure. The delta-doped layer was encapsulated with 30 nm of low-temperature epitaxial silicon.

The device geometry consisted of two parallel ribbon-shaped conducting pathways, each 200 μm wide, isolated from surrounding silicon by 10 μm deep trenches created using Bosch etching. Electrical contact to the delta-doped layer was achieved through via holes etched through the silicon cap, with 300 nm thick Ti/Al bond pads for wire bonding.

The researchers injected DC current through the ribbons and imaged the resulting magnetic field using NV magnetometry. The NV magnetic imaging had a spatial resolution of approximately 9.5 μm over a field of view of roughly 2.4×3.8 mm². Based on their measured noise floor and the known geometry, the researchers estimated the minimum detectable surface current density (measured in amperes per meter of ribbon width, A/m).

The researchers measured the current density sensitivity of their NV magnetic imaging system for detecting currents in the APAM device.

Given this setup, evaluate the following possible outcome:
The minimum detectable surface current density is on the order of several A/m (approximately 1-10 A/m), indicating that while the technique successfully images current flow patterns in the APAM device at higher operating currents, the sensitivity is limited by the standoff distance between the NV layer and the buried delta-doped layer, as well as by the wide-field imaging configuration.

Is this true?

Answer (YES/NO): NO